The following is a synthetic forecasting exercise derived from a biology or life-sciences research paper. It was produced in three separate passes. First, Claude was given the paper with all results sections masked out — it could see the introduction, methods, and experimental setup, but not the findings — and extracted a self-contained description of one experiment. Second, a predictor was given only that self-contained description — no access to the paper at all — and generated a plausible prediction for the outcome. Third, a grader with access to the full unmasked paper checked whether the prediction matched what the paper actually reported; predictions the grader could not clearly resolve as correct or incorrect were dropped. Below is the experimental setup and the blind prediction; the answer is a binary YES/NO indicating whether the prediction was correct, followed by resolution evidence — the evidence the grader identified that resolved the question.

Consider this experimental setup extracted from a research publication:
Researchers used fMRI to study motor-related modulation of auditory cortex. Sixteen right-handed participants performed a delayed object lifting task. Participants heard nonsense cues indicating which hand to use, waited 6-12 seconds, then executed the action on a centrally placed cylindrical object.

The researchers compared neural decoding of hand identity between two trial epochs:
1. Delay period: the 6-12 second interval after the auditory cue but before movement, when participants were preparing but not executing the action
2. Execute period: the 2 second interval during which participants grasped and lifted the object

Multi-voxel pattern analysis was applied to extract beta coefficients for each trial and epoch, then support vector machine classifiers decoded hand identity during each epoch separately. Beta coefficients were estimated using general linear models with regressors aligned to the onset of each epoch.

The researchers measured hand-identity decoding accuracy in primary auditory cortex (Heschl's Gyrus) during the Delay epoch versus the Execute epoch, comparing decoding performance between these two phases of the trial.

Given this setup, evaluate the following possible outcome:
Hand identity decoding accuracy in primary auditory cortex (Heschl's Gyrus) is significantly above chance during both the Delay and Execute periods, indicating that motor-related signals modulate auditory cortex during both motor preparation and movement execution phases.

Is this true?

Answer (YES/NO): YES